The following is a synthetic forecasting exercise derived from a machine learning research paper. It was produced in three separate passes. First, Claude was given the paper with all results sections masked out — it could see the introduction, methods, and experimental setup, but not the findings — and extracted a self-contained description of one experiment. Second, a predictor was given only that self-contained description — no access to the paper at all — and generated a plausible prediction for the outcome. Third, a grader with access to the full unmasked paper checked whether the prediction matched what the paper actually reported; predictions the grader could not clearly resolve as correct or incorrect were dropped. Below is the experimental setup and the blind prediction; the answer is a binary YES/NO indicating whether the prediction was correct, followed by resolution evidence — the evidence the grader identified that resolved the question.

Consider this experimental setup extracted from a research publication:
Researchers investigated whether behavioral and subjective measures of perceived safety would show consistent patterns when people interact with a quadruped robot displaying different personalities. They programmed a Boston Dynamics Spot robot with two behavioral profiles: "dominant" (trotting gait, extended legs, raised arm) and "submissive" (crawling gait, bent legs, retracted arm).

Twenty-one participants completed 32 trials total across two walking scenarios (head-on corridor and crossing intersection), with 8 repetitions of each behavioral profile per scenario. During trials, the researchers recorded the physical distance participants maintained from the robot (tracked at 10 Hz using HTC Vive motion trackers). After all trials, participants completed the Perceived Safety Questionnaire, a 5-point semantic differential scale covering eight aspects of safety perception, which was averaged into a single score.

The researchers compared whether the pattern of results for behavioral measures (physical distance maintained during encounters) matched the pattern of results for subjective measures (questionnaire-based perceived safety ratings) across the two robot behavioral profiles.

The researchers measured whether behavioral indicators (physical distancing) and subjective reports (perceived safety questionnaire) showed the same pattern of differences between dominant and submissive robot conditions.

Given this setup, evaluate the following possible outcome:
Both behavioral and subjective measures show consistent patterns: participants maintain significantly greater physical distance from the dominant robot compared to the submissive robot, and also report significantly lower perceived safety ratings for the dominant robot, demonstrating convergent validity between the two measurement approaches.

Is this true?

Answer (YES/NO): NO